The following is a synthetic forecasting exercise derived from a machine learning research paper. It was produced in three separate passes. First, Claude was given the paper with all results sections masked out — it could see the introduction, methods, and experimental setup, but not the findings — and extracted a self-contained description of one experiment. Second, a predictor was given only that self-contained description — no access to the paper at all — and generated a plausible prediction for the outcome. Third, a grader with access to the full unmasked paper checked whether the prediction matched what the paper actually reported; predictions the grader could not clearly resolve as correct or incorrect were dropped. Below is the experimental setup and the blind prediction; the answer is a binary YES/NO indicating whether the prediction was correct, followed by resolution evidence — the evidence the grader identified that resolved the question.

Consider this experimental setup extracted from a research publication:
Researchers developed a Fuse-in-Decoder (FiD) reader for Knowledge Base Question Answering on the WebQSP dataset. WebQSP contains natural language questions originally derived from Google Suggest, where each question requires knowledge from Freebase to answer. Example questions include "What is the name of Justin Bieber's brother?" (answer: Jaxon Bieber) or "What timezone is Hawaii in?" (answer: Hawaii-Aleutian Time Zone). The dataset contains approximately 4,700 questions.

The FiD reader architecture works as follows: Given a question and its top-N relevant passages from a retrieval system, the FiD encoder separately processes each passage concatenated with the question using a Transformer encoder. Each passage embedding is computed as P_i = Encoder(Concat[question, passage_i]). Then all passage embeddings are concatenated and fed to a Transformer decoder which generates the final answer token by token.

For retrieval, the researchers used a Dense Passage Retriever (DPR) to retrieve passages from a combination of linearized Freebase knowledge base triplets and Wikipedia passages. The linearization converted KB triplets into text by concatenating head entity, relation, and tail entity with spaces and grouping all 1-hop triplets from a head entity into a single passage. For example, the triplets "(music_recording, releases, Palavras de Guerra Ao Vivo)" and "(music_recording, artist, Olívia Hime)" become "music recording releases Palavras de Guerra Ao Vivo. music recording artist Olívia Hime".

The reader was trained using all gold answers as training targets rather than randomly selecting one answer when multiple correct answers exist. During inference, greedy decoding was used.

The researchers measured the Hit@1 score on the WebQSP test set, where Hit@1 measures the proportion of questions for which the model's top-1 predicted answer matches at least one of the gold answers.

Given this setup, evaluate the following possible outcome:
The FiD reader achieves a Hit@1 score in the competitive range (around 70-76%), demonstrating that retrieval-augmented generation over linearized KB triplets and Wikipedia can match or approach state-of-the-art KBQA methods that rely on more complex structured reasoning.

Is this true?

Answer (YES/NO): YES